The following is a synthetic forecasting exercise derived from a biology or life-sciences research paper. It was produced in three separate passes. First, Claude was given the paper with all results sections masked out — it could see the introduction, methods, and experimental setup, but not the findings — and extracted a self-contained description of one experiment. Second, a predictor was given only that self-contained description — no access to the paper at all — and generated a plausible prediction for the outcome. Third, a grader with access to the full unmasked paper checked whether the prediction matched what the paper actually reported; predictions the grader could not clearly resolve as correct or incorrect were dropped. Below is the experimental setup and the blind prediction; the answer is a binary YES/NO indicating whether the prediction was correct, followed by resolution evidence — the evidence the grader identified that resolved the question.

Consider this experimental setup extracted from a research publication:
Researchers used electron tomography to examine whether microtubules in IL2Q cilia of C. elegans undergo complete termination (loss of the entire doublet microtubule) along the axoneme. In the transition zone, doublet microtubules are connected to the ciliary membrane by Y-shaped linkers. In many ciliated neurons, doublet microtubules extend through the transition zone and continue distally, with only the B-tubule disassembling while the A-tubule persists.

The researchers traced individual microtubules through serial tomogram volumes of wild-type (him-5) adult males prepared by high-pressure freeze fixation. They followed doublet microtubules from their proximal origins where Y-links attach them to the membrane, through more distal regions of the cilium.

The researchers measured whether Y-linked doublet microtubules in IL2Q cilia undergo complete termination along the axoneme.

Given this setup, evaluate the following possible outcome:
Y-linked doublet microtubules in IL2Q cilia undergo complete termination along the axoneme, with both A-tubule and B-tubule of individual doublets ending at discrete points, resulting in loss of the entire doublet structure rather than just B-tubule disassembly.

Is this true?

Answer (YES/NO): YES